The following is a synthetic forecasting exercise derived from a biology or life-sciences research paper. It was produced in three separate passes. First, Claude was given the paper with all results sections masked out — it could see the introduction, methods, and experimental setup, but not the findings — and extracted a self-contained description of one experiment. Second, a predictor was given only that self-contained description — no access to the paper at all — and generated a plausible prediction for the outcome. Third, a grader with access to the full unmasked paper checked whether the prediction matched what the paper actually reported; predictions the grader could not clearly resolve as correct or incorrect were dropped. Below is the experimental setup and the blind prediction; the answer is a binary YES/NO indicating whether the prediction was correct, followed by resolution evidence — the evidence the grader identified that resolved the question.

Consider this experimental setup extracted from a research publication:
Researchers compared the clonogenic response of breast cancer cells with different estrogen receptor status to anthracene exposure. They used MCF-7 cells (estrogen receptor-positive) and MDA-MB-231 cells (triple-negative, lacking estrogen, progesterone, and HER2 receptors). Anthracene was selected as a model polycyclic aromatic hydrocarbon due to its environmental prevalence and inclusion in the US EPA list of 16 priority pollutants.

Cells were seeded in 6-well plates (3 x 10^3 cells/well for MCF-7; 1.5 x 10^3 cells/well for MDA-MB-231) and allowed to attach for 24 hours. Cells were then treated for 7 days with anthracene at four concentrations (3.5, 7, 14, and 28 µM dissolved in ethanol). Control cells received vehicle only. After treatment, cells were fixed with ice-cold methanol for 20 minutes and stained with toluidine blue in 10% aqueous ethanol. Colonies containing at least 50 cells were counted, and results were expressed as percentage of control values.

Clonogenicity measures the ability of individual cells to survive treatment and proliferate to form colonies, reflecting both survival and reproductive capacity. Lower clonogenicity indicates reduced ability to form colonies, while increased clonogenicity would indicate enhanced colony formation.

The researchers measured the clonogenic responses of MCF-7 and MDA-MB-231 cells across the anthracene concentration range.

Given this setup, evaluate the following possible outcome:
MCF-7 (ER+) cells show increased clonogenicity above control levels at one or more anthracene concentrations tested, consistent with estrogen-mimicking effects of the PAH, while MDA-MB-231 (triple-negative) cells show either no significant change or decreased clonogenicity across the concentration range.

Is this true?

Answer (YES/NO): NO